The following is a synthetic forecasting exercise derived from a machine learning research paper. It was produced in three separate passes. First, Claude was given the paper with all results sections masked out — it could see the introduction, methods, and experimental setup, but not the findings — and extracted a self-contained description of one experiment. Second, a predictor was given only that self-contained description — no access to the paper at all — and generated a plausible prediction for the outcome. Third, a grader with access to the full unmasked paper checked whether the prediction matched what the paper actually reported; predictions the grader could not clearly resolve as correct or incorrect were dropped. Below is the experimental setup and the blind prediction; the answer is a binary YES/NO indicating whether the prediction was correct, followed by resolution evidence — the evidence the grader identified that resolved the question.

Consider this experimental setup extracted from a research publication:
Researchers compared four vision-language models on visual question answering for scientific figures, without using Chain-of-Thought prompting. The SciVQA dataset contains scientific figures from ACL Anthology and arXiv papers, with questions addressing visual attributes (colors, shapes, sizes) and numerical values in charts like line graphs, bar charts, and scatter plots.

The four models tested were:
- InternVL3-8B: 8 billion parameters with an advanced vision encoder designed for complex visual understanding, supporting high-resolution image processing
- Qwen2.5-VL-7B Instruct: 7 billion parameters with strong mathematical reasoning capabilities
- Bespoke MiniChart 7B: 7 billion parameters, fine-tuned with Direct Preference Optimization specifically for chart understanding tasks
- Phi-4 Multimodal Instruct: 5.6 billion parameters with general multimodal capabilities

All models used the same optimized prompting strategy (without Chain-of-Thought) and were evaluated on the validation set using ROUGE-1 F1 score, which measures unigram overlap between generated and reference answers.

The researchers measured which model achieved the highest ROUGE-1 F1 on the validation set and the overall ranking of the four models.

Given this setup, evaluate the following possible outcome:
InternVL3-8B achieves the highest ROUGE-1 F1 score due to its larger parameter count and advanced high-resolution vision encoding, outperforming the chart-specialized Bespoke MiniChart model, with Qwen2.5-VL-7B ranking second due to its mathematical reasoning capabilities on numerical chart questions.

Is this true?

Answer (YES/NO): NO